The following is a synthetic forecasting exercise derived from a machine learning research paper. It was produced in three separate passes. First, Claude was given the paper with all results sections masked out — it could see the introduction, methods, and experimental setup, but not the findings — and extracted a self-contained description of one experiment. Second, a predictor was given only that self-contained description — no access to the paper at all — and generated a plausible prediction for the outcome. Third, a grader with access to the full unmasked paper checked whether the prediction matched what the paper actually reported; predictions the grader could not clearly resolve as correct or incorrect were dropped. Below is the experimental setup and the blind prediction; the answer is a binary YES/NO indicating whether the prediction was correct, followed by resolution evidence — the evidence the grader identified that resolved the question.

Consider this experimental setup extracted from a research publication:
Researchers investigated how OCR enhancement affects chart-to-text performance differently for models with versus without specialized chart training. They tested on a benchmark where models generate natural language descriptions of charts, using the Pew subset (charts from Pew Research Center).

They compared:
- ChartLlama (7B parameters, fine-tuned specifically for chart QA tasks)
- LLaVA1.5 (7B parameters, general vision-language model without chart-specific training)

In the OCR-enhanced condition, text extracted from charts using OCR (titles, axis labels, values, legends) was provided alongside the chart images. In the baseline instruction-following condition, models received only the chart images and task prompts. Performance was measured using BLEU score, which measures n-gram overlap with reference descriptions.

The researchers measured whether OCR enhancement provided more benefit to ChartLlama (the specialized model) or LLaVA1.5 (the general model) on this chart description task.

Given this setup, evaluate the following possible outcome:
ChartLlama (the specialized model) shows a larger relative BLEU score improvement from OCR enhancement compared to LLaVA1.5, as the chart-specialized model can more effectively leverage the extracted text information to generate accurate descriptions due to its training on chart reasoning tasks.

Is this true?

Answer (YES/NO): YES